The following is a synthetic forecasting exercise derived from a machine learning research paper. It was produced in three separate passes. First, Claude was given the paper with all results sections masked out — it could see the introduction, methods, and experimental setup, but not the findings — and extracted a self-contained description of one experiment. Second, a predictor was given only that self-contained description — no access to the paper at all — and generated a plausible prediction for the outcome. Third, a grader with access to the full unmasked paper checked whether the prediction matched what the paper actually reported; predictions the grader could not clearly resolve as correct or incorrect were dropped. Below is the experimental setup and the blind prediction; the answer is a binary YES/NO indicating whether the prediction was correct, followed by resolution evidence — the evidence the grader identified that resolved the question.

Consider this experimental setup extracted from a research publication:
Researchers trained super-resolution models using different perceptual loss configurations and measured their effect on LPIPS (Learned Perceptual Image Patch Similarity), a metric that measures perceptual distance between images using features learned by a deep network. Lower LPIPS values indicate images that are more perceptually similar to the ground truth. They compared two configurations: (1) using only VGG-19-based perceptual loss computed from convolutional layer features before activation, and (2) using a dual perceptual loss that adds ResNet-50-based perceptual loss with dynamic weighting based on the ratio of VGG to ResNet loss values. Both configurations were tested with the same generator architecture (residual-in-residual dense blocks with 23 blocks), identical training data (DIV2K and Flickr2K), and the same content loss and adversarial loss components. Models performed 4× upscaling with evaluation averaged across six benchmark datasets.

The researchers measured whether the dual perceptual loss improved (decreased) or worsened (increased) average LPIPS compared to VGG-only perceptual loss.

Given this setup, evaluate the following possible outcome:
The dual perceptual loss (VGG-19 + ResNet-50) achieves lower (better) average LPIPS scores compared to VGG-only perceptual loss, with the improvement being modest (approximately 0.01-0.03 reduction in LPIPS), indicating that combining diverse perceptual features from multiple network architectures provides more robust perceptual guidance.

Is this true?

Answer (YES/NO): NO